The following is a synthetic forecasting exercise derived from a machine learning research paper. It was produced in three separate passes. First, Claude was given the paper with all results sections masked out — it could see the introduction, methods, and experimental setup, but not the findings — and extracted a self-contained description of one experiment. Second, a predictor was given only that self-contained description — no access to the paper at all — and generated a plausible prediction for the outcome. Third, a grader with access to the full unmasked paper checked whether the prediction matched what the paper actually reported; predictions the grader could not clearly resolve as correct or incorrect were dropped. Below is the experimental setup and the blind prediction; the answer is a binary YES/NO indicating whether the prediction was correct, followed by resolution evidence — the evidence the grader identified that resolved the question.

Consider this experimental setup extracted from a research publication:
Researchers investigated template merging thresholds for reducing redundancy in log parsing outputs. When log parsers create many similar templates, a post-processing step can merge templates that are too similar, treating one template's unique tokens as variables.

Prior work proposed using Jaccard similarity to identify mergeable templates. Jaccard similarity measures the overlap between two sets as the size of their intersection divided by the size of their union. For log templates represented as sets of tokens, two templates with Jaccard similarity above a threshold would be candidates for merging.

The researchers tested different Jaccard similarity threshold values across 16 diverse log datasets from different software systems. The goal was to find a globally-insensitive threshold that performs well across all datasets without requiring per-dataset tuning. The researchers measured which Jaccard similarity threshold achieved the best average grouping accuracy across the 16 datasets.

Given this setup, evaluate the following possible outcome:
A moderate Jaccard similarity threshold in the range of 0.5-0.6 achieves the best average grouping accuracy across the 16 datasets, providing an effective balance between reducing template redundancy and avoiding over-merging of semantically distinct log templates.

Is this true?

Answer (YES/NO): YES